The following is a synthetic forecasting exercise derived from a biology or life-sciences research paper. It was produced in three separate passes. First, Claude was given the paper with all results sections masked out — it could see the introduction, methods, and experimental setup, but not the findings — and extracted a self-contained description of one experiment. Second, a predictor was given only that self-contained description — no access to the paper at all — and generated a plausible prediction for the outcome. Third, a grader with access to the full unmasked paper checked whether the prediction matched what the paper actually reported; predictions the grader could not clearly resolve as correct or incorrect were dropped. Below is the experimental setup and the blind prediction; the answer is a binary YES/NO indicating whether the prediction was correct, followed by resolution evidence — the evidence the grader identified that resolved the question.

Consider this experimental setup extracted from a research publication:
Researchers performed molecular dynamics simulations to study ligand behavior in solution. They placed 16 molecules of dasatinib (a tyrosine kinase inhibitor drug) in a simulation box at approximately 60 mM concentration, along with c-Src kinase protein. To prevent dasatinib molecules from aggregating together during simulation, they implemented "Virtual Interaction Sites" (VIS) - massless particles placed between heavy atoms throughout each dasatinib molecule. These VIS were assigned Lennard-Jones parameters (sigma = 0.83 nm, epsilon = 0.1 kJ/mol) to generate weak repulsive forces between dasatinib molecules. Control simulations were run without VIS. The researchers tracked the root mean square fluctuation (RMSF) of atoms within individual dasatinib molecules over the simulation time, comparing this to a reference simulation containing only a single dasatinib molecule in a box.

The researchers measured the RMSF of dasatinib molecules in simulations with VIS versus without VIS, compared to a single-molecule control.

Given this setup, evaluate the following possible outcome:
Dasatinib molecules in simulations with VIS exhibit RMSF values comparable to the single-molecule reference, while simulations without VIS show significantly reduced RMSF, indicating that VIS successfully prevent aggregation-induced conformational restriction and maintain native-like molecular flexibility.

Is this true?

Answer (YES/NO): YES